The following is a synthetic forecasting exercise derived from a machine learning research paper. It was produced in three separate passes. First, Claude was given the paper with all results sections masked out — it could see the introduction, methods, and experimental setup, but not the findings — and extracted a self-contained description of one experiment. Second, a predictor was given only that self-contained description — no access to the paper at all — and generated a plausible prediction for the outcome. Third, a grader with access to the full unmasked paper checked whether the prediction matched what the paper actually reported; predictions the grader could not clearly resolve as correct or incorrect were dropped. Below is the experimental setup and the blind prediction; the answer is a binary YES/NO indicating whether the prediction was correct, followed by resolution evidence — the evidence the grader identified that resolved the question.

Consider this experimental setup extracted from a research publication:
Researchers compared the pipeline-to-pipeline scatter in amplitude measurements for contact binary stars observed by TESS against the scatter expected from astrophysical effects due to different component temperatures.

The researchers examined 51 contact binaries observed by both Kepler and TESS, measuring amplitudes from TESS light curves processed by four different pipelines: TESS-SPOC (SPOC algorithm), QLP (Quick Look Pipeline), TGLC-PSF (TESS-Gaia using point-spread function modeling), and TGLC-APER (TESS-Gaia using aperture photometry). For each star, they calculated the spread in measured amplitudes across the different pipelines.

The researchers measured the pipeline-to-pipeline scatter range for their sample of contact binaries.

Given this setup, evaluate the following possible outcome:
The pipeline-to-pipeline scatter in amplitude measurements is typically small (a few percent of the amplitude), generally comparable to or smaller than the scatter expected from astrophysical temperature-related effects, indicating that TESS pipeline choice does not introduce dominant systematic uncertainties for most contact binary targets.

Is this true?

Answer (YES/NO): NO